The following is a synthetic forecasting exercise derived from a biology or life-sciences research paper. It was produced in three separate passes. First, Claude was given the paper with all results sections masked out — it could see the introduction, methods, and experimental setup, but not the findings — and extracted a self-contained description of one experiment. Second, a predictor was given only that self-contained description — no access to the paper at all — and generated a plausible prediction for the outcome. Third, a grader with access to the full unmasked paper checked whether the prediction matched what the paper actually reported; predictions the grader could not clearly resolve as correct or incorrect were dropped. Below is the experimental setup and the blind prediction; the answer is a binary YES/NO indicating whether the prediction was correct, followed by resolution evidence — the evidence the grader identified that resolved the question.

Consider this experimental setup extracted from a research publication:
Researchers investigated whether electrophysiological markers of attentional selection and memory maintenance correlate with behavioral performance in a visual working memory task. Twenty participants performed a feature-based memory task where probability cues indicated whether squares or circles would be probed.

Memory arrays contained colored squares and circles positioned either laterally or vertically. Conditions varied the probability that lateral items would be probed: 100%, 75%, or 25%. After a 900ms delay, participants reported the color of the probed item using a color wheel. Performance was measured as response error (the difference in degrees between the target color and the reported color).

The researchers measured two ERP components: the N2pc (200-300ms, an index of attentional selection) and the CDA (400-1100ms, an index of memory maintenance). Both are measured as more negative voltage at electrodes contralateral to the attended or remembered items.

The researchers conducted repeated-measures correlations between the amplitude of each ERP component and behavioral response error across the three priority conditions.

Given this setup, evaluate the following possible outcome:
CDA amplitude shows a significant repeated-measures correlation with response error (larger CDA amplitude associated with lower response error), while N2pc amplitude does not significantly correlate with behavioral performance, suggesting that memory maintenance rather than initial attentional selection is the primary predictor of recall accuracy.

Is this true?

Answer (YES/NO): NO